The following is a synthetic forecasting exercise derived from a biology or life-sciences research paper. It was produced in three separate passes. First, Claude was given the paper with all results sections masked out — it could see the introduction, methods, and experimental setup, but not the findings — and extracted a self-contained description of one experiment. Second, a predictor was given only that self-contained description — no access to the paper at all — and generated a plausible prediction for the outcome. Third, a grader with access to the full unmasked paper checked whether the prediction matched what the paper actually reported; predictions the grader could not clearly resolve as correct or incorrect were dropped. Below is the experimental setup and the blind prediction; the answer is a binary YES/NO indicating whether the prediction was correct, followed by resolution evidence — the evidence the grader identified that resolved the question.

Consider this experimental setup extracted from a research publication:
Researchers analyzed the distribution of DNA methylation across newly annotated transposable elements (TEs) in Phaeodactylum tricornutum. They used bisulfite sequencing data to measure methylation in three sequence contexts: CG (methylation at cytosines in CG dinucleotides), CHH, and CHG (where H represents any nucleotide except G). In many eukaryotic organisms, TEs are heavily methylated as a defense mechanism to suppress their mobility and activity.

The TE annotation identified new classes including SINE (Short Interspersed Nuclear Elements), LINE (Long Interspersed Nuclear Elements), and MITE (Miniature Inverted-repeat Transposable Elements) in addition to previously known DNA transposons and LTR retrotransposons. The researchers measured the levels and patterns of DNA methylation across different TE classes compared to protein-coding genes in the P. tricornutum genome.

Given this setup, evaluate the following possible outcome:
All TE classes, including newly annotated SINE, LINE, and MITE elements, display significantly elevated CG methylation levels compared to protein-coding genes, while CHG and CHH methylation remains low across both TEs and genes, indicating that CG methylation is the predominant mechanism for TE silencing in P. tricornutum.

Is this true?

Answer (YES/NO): NO